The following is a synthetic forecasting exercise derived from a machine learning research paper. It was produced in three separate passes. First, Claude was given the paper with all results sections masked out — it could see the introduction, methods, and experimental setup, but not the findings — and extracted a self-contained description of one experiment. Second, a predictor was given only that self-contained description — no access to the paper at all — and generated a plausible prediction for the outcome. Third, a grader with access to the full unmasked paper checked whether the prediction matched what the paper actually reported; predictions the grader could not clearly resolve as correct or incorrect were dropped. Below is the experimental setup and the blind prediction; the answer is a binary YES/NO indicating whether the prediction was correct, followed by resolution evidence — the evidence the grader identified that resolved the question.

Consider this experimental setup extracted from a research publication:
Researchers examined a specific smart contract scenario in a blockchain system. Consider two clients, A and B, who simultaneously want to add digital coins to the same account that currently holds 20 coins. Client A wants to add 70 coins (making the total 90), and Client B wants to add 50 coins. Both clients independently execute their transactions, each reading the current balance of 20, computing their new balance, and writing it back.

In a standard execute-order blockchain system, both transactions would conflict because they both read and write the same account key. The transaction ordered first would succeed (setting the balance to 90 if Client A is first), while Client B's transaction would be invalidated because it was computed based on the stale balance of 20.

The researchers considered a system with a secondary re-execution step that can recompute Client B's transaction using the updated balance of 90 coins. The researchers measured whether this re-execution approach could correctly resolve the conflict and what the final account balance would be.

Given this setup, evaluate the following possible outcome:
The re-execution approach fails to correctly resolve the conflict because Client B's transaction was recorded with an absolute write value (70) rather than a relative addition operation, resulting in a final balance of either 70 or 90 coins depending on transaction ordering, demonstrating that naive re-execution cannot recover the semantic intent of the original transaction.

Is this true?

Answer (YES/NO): NO